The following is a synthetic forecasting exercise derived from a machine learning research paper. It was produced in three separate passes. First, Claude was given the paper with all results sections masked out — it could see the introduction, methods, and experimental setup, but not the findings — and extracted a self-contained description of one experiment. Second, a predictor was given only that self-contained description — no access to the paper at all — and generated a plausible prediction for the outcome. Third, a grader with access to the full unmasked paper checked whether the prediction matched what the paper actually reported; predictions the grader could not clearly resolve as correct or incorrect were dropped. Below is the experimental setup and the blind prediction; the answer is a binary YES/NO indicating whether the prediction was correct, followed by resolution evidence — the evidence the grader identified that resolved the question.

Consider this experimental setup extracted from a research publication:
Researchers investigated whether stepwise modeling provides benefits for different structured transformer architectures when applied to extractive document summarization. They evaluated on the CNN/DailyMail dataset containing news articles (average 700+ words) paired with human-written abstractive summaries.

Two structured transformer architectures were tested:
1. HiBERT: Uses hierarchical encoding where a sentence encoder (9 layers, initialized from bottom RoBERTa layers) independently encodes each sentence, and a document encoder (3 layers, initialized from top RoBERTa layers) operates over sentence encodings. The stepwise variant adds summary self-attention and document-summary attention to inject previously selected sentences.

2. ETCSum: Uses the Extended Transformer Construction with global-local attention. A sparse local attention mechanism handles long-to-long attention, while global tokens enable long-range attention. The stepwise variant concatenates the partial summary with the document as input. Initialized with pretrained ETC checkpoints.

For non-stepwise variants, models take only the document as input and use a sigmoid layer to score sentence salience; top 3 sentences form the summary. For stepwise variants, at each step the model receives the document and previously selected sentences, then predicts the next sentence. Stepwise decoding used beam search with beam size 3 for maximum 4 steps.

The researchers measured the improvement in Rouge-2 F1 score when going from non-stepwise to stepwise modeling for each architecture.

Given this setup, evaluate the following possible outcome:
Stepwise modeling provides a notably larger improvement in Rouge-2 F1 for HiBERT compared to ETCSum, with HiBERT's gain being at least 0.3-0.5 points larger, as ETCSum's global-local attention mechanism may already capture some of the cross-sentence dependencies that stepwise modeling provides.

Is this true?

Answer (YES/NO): NO